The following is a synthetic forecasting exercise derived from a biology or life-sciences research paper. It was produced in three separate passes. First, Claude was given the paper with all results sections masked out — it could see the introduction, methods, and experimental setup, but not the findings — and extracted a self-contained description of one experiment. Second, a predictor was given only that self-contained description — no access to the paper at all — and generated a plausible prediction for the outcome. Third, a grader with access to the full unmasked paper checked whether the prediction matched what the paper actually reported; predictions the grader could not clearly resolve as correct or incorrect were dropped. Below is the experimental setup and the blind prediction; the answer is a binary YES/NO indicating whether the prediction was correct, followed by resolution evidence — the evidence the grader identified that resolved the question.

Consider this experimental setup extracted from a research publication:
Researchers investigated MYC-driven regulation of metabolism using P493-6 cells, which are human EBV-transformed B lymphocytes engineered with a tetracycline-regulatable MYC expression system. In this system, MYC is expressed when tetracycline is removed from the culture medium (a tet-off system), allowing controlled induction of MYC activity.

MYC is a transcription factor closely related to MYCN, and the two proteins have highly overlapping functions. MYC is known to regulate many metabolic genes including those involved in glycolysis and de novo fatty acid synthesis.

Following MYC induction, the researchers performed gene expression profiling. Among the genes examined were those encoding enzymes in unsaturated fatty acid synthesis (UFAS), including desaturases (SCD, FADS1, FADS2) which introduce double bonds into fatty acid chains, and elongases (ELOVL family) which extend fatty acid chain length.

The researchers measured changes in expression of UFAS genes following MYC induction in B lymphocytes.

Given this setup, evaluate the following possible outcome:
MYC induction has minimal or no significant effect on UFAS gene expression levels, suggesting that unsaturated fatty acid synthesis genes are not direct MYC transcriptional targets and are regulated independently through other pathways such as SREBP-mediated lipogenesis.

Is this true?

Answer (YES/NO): NO